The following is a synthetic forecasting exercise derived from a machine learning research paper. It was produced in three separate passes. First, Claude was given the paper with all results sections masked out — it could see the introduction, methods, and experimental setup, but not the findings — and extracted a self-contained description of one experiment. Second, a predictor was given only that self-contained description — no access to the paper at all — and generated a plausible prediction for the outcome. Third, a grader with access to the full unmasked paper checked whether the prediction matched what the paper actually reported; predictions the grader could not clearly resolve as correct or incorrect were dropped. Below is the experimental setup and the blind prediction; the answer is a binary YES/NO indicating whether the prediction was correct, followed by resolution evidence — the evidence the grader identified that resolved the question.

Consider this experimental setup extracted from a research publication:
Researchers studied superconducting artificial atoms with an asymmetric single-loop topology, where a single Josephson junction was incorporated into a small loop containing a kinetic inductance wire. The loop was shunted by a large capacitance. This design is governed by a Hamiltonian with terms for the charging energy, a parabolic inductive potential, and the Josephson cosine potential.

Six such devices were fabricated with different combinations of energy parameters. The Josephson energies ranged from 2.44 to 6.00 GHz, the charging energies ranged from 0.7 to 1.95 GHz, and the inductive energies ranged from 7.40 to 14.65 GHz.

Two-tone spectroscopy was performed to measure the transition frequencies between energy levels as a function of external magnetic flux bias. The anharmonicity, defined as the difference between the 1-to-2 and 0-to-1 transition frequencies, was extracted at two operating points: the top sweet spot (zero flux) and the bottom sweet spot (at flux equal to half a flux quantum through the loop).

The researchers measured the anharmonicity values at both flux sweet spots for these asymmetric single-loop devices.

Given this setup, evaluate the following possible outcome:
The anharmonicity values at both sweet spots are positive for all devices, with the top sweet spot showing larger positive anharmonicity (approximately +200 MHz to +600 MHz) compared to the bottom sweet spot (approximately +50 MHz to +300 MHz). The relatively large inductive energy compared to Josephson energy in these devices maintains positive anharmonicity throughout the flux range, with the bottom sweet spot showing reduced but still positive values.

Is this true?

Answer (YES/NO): NO